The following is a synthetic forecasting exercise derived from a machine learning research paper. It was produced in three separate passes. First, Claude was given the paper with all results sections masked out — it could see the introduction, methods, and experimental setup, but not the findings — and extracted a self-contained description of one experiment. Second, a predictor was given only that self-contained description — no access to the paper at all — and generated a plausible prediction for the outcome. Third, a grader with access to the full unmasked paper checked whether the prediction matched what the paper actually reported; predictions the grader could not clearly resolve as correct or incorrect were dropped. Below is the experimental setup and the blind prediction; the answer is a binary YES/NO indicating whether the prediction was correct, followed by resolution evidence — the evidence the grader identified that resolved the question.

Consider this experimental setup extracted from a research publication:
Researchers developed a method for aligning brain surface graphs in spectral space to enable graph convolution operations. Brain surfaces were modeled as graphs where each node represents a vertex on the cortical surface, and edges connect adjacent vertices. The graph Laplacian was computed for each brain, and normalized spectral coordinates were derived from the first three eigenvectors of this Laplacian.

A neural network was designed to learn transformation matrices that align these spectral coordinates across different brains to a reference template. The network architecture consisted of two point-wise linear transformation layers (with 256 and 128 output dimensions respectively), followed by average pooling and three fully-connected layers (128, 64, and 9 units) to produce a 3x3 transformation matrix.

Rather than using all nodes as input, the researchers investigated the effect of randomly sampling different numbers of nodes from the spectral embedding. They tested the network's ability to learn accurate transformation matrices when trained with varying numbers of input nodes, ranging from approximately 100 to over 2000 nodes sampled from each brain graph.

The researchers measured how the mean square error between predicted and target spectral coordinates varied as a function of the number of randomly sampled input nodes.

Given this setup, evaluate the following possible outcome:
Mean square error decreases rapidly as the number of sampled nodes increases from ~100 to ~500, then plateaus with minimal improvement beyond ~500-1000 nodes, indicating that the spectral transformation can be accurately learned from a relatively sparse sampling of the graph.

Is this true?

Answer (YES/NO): NO